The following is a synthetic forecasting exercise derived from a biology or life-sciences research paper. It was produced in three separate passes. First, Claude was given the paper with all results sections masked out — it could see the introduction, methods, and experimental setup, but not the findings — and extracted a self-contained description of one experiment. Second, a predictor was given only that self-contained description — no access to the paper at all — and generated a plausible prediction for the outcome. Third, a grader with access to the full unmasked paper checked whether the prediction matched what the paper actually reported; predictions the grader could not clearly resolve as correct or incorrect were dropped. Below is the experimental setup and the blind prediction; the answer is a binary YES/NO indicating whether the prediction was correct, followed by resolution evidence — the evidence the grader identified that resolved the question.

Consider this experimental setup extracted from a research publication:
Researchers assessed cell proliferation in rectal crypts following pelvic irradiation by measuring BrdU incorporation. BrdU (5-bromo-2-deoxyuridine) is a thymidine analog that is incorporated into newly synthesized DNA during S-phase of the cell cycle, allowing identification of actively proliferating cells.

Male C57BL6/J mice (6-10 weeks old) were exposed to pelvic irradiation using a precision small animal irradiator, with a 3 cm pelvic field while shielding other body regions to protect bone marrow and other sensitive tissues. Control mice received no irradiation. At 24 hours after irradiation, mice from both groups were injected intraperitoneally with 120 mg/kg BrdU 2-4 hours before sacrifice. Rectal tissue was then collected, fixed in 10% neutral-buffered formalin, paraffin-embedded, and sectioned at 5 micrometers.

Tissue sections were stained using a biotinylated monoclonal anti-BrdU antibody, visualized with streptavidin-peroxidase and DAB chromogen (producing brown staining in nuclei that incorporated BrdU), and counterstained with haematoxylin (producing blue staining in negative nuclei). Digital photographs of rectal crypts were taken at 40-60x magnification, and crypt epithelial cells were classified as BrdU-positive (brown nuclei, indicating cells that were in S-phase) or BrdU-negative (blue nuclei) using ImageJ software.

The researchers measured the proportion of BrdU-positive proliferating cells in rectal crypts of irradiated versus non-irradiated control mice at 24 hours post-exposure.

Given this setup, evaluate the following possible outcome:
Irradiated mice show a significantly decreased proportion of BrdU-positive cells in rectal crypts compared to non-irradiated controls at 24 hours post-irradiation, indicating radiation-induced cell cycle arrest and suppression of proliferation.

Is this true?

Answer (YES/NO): YES